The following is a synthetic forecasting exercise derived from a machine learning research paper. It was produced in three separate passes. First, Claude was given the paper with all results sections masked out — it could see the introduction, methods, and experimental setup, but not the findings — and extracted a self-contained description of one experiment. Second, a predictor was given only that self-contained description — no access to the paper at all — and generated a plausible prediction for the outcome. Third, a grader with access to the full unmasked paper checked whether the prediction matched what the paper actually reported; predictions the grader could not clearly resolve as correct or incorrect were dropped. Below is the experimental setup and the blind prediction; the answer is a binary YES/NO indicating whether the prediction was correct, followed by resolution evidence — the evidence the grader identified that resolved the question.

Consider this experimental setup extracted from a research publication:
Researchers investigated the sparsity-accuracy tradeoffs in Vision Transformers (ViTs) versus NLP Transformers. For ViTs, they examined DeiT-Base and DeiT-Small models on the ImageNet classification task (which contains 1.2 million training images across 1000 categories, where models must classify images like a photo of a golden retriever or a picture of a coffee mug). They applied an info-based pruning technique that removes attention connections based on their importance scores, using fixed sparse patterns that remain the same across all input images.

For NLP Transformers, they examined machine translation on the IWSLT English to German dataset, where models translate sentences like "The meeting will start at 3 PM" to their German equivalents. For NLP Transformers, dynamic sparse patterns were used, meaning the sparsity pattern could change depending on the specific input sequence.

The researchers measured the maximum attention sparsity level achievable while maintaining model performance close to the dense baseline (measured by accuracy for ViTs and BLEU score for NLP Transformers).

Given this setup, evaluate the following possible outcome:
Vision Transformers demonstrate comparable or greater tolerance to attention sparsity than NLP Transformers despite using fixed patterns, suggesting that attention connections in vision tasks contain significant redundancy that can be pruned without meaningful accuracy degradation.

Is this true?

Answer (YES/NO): YES